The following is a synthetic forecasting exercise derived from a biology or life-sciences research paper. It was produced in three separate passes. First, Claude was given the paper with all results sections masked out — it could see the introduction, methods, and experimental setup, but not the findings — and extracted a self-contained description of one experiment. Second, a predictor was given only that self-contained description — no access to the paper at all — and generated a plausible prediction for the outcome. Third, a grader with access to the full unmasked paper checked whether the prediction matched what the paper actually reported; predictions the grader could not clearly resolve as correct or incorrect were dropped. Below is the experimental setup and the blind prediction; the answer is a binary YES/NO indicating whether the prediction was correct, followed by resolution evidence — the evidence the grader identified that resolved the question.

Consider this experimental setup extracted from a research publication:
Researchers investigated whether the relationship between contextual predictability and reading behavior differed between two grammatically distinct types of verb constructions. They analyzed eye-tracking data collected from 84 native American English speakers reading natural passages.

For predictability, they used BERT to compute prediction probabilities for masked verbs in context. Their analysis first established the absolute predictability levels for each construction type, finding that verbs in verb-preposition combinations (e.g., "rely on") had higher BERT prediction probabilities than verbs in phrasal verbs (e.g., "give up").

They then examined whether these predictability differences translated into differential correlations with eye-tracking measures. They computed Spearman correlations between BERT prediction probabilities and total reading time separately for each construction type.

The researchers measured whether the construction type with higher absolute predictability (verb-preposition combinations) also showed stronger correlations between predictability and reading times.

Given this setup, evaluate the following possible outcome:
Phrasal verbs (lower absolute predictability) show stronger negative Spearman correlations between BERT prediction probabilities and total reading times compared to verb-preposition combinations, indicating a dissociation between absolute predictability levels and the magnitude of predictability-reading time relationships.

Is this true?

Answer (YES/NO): YES